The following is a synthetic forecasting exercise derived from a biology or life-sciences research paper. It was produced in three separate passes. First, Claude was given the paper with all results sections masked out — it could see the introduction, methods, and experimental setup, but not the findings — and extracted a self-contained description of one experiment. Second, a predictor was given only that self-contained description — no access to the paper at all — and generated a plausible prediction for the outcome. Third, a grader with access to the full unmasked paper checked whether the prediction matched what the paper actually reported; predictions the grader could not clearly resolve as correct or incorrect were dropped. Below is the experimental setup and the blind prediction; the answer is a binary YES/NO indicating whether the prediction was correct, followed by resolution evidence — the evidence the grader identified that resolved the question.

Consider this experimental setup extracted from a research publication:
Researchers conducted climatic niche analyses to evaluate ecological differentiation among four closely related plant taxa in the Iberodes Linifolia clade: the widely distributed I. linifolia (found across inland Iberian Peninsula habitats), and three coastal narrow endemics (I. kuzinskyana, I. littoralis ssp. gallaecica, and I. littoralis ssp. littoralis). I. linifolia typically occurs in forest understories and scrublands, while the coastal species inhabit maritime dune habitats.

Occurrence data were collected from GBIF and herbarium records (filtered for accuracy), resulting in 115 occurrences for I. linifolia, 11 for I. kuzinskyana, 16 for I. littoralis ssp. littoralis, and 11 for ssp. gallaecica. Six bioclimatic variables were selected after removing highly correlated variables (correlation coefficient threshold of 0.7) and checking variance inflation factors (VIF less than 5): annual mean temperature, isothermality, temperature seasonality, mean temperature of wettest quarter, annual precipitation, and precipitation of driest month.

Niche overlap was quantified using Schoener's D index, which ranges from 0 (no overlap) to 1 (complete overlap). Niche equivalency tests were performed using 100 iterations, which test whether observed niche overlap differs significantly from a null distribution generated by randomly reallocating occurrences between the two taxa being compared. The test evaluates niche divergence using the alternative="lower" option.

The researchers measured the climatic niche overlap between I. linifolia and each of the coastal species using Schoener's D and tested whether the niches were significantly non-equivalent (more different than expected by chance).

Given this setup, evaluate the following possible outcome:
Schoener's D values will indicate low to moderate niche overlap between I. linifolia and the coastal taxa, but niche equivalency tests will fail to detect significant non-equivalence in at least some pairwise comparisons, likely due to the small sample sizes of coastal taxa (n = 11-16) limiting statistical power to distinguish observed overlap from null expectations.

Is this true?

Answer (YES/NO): NO